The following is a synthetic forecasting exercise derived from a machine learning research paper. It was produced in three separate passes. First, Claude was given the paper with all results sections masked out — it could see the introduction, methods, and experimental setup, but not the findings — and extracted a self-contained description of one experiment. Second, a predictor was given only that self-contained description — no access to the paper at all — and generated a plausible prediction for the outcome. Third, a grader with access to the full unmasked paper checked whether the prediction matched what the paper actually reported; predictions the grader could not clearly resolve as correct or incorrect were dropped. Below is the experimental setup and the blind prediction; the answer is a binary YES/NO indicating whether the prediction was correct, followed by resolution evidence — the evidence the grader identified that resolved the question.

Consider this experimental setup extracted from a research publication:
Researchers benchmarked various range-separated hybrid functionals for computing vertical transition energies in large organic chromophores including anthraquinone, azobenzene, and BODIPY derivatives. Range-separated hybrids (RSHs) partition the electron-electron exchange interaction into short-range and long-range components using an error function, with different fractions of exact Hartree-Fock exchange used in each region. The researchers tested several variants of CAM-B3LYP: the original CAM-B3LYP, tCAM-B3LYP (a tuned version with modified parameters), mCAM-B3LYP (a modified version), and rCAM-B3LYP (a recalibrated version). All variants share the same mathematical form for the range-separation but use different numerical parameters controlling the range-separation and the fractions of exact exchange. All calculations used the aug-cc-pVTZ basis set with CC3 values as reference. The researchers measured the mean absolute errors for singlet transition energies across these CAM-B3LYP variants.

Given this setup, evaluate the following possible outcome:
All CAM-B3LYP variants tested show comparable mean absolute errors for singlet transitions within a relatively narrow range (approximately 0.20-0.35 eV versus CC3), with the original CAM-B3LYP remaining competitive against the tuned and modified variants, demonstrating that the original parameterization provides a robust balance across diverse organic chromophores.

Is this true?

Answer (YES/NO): NO